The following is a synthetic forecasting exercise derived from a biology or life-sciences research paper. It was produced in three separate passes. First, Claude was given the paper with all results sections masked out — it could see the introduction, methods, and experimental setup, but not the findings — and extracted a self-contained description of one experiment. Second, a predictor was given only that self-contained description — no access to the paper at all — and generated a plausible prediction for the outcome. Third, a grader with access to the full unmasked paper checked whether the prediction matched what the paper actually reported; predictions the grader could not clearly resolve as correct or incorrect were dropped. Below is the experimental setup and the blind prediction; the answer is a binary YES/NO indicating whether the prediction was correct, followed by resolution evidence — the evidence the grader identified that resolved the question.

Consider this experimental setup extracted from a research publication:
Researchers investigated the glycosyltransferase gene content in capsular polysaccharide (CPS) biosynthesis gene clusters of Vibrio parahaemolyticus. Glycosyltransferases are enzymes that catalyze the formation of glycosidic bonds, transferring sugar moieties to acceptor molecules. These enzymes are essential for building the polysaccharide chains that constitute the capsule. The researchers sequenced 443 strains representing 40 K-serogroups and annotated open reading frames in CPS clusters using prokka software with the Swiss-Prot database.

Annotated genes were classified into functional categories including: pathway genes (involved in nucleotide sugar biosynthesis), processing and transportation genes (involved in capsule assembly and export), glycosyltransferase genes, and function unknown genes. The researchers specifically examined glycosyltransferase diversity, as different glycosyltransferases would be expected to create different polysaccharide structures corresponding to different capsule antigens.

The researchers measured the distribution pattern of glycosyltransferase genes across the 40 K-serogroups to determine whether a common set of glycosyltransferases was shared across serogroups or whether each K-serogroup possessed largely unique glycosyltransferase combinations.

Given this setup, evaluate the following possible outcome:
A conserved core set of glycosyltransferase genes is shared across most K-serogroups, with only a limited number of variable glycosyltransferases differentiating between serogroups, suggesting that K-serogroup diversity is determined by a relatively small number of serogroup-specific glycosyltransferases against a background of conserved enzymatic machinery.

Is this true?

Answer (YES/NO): NO